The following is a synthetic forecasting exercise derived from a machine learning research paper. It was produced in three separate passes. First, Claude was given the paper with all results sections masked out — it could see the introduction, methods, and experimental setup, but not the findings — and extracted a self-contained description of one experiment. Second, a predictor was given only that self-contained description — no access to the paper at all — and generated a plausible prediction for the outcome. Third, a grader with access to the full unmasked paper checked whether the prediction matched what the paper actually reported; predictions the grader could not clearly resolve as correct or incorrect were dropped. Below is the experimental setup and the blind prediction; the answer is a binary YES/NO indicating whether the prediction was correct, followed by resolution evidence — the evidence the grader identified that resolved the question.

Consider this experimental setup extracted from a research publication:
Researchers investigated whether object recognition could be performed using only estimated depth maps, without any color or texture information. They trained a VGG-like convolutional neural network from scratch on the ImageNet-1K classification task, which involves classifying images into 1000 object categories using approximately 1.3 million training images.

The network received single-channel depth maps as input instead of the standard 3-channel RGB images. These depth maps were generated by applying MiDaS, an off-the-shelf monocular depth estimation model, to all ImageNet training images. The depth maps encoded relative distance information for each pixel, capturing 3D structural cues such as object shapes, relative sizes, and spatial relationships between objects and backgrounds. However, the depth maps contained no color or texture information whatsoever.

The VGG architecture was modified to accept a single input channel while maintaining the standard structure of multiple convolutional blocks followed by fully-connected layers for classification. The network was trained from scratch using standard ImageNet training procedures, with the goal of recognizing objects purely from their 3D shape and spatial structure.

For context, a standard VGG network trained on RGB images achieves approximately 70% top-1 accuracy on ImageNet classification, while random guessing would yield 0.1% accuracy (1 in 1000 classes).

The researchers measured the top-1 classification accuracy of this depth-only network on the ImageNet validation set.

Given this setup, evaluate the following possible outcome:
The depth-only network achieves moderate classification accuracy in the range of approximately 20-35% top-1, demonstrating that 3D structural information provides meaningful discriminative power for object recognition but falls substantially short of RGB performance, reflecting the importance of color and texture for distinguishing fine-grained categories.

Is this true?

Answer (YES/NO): NO